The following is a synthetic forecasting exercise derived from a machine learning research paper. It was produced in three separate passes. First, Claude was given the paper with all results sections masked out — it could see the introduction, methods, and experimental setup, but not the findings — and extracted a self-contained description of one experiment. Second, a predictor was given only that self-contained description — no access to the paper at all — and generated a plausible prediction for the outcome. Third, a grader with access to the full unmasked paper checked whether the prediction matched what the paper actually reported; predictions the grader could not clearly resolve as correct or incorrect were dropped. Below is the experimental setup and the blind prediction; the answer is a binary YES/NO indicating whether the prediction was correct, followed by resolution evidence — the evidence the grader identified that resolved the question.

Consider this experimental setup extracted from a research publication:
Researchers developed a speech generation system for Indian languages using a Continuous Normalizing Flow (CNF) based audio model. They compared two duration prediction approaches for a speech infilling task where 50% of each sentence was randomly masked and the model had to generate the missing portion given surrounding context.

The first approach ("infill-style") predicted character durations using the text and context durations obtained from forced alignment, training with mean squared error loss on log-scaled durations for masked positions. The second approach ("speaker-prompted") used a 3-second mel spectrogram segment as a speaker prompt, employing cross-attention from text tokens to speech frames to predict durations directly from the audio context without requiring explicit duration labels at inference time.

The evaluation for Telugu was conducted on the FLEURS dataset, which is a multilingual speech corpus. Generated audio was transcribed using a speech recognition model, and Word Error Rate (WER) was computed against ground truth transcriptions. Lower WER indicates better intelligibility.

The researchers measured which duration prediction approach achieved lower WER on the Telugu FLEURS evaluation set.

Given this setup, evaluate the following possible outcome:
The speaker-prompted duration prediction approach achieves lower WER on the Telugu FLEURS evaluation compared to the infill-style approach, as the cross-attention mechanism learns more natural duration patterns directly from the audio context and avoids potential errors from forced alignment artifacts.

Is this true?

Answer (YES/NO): NO